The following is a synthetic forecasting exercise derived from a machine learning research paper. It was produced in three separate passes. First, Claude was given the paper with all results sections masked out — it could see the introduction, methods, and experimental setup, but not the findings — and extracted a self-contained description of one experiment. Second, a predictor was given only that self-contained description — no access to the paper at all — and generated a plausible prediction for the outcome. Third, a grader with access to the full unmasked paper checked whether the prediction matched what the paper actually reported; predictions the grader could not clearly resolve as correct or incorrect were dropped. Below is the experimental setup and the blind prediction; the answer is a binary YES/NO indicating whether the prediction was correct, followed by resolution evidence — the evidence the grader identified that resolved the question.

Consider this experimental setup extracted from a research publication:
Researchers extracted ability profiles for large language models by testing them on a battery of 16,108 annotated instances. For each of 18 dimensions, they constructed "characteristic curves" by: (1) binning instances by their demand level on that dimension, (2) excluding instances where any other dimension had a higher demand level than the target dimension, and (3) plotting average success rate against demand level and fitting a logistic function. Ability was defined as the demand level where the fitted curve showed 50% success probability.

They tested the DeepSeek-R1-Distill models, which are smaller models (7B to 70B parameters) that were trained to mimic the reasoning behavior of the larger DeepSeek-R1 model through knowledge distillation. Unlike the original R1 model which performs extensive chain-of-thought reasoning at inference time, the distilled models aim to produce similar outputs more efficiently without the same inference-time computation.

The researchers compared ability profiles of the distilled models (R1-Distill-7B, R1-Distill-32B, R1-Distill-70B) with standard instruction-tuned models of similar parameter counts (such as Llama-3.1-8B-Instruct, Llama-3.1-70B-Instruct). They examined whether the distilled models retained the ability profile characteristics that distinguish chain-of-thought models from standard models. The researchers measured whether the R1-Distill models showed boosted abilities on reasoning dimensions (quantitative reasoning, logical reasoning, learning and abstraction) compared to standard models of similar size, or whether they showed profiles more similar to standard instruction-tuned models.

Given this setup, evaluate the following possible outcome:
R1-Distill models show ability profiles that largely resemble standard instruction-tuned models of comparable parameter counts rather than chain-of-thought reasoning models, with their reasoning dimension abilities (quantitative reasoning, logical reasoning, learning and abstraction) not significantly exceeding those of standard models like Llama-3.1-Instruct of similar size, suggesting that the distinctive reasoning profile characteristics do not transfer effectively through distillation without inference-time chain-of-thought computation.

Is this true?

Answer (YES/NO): NO